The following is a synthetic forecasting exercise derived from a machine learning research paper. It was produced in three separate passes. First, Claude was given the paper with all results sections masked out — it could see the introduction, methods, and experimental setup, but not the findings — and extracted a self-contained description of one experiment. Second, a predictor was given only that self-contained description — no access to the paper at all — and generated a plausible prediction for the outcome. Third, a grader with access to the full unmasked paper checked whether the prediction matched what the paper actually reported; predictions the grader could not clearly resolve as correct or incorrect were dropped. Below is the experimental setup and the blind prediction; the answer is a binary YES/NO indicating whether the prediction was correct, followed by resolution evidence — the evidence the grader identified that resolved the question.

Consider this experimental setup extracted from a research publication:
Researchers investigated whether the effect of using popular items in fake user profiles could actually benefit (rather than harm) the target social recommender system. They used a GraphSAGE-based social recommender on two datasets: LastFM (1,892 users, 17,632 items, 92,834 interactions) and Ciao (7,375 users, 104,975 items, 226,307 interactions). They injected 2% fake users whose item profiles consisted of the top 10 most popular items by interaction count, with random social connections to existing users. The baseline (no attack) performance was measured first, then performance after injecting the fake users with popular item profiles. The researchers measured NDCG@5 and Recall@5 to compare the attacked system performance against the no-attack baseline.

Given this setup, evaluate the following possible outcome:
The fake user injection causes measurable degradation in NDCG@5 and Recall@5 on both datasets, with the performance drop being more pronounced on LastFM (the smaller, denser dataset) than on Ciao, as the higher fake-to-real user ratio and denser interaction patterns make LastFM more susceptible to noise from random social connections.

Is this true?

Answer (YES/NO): NO